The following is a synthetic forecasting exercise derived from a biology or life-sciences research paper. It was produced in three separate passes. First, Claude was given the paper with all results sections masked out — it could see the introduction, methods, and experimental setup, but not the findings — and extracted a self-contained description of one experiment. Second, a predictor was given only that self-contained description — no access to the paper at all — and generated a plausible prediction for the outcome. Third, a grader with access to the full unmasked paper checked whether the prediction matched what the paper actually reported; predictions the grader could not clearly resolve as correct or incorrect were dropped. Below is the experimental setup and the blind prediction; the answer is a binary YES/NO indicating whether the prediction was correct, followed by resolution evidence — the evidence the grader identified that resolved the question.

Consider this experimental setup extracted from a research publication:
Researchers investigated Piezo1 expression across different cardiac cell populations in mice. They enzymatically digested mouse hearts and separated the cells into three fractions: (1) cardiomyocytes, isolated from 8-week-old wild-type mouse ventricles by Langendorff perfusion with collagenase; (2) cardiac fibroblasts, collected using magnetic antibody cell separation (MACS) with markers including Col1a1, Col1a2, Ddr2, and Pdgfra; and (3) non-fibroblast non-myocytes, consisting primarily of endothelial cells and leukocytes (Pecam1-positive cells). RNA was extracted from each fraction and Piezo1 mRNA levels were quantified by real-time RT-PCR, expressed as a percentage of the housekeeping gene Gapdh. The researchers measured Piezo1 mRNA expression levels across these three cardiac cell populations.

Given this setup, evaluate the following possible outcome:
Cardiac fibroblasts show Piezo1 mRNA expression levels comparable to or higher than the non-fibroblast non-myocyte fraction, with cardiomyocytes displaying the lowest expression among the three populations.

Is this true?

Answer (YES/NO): NO